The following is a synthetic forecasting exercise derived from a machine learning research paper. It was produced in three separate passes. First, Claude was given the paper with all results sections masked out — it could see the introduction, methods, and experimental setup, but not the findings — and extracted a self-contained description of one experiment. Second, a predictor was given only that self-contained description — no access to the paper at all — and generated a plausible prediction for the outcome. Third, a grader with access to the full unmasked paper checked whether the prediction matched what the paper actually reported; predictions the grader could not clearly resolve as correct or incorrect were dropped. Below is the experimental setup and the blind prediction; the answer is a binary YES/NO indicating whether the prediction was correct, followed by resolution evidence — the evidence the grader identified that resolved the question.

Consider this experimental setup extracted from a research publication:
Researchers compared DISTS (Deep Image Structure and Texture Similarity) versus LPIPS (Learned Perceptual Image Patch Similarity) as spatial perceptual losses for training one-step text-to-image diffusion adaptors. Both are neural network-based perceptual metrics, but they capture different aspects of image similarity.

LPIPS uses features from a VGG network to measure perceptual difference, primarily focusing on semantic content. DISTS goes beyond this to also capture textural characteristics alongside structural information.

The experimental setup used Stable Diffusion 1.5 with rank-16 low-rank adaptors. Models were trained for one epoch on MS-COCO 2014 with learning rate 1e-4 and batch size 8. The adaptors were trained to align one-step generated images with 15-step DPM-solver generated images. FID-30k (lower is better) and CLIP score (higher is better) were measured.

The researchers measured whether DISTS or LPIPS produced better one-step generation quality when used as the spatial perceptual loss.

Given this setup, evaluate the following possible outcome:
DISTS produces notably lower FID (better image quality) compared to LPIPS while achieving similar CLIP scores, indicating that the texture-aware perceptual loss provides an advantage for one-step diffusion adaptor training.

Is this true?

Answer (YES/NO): NO